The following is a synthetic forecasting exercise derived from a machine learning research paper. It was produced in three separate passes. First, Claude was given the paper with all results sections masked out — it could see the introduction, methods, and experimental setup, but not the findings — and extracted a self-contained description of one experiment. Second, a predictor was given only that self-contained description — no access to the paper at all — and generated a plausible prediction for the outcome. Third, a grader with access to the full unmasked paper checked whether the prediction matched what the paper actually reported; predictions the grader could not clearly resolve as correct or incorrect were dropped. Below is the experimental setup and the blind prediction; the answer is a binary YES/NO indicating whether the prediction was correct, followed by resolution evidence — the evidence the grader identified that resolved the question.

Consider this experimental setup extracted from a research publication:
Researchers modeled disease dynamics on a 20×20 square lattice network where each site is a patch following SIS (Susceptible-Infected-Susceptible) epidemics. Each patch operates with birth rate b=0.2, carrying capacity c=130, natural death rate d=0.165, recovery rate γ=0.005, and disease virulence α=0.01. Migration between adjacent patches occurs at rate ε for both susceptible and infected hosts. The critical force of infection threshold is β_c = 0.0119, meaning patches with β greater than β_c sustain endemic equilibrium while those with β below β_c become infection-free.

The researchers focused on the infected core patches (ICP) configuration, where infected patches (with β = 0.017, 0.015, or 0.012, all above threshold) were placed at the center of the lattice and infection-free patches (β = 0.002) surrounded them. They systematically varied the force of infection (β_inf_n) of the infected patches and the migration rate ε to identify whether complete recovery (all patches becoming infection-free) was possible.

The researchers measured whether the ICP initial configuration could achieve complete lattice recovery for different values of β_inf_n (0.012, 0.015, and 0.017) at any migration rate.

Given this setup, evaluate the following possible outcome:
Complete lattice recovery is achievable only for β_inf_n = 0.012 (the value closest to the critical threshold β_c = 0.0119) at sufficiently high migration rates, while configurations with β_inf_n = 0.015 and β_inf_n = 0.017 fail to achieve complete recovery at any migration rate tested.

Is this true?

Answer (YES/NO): YES